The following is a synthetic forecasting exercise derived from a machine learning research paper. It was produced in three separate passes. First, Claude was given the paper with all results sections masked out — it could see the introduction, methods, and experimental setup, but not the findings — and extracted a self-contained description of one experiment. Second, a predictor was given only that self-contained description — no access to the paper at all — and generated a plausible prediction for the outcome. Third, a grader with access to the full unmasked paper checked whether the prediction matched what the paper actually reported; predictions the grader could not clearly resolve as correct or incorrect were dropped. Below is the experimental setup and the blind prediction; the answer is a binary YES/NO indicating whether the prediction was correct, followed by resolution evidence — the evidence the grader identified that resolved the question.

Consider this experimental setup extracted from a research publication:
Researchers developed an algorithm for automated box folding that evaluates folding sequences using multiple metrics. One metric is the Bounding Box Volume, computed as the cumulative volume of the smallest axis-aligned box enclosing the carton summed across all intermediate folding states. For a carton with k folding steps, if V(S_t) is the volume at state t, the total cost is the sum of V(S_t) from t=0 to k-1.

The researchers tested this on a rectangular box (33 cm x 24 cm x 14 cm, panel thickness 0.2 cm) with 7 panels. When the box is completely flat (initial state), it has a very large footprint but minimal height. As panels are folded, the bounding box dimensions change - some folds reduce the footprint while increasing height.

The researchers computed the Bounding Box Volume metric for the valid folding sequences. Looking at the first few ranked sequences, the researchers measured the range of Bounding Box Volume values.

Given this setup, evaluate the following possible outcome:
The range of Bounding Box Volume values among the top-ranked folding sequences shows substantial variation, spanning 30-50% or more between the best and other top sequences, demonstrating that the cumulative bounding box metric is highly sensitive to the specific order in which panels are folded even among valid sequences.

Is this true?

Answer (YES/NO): NO